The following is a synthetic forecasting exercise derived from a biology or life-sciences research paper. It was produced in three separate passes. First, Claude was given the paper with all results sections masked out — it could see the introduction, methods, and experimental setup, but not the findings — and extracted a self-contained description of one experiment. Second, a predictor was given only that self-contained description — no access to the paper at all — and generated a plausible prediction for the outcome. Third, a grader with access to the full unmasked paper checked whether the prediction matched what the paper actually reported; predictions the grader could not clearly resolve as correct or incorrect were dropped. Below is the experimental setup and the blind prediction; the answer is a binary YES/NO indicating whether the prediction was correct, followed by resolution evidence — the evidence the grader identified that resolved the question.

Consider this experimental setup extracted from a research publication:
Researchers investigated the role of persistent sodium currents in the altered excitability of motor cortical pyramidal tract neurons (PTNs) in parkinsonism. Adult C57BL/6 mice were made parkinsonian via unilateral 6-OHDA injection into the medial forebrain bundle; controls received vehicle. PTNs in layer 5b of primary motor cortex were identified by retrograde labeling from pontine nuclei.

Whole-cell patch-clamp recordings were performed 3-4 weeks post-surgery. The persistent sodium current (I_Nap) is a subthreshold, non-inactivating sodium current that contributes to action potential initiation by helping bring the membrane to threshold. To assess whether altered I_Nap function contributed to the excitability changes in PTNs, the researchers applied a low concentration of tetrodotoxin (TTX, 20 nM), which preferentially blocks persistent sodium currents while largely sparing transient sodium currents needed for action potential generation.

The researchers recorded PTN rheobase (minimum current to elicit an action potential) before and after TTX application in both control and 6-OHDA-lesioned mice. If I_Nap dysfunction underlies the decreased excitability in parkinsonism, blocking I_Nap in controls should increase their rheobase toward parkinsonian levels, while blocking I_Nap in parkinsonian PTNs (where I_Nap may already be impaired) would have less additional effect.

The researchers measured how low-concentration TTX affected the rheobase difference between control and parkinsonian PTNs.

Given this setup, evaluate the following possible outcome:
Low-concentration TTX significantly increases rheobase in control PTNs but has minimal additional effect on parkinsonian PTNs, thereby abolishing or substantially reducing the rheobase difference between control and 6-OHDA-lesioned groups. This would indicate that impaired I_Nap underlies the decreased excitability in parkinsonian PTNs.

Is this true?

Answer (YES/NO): NO